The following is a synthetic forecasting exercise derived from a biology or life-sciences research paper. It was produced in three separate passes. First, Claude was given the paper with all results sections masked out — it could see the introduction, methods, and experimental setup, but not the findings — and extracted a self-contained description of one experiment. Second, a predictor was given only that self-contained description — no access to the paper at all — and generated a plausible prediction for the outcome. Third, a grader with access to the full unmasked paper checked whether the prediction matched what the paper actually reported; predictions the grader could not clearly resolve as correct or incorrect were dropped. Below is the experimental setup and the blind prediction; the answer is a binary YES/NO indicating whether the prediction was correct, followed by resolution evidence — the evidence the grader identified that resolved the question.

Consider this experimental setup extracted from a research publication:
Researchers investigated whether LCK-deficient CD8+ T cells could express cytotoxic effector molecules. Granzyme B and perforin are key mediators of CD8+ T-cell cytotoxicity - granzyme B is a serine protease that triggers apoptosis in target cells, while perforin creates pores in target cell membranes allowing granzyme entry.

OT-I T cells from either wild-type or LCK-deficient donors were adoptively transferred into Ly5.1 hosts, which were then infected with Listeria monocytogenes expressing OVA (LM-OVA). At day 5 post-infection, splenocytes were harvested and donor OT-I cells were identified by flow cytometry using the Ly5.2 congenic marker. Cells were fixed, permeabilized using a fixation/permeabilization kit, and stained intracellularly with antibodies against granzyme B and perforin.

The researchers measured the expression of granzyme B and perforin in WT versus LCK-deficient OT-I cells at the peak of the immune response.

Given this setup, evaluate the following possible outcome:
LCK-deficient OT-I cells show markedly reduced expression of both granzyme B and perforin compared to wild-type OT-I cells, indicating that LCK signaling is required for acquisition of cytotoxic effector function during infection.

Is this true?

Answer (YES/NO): NO